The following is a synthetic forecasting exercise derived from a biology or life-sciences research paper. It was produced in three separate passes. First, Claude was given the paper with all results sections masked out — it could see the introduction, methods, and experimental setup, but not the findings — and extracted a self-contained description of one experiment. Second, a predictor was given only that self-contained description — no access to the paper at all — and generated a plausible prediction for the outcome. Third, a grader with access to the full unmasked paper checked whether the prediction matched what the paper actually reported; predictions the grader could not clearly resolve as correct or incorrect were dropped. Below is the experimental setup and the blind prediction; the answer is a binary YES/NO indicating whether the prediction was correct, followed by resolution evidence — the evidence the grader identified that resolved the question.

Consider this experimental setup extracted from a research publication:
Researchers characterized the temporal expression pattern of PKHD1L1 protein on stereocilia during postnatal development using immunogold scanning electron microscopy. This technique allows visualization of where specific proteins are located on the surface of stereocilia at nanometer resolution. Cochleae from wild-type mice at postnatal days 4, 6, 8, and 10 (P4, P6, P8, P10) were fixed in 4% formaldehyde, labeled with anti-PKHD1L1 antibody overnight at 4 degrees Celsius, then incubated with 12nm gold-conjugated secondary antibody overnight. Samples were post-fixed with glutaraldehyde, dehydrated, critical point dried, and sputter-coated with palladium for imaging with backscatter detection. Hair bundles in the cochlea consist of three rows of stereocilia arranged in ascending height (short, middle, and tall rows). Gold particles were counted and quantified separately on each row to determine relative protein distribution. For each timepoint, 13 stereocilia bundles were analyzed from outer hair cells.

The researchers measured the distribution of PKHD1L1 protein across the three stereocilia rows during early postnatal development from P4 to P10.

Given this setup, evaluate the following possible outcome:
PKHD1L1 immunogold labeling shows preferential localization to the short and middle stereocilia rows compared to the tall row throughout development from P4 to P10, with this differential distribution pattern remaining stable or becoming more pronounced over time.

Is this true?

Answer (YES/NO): NO